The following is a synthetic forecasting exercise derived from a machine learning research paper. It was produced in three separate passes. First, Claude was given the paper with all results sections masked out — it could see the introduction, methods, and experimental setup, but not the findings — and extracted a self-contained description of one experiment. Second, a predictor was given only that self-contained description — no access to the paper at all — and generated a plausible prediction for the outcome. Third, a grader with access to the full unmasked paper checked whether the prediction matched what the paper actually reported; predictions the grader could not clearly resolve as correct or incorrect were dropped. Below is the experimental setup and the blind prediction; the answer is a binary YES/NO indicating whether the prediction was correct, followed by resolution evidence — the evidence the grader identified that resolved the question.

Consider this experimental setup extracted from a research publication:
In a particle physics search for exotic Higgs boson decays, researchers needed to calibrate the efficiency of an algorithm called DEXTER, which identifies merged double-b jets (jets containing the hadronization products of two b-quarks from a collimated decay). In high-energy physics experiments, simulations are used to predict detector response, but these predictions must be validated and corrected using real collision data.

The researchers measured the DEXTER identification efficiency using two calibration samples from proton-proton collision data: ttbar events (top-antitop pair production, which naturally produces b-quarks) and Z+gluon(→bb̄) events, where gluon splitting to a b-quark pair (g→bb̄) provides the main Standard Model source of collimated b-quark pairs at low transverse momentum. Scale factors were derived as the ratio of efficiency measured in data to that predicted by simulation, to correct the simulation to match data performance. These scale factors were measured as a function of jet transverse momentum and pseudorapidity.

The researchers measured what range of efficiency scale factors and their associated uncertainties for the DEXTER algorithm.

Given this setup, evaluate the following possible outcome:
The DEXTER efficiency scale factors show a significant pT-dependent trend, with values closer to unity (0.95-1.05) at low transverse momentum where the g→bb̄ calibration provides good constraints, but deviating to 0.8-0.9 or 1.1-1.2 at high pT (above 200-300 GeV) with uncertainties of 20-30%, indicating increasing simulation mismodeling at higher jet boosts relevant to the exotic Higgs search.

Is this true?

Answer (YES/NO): NO